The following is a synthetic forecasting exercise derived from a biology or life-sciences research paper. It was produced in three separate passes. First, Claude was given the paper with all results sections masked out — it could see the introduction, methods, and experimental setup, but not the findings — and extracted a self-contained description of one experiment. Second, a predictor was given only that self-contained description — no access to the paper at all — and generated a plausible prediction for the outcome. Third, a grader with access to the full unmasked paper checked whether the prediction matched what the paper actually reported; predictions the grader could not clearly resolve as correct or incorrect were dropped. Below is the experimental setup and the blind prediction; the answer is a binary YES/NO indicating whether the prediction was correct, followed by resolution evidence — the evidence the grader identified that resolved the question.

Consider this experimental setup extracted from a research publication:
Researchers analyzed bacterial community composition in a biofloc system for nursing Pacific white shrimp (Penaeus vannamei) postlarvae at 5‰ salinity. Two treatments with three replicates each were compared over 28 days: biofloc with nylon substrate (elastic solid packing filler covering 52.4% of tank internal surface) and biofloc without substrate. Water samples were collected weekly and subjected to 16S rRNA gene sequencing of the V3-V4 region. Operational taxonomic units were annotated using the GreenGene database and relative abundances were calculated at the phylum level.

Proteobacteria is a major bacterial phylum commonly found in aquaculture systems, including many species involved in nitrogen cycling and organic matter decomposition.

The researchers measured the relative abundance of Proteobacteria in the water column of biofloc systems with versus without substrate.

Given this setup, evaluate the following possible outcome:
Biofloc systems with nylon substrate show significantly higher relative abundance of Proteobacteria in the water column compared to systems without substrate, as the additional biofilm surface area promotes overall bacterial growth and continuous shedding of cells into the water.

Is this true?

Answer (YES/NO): NO